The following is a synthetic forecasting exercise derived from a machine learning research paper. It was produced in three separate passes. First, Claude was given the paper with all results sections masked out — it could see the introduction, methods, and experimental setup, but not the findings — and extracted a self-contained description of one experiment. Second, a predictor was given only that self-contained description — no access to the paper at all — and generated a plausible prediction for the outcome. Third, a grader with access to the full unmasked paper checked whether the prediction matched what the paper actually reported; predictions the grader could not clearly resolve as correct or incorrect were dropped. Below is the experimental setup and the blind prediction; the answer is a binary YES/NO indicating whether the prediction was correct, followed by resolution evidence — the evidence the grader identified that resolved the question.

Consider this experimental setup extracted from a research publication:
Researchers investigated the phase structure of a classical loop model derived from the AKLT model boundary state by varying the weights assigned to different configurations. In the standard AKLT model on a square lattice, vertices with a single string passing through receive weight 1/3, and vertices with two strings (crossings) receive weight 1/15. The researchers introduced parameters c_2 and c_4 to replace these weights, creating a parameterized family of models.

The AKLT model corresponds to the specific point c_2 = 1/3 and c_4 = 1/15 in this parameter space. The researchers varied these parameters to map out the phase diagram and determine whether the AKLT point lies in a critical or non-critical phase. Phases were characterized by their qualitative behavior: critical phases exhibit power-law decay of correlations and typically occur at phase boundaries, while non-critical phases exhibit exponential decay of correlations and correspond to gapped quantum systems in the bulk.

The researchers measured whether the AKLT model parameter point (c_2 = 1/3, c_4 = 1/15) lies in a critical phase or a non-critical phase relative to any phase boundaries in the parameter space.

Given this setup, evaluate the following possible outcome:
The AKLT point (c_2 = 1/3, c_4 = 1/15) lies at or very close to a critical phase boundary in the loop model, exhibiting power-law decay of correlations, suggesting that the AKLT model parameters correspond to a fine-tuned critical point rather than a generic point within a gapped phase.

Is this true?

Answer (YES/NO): NO